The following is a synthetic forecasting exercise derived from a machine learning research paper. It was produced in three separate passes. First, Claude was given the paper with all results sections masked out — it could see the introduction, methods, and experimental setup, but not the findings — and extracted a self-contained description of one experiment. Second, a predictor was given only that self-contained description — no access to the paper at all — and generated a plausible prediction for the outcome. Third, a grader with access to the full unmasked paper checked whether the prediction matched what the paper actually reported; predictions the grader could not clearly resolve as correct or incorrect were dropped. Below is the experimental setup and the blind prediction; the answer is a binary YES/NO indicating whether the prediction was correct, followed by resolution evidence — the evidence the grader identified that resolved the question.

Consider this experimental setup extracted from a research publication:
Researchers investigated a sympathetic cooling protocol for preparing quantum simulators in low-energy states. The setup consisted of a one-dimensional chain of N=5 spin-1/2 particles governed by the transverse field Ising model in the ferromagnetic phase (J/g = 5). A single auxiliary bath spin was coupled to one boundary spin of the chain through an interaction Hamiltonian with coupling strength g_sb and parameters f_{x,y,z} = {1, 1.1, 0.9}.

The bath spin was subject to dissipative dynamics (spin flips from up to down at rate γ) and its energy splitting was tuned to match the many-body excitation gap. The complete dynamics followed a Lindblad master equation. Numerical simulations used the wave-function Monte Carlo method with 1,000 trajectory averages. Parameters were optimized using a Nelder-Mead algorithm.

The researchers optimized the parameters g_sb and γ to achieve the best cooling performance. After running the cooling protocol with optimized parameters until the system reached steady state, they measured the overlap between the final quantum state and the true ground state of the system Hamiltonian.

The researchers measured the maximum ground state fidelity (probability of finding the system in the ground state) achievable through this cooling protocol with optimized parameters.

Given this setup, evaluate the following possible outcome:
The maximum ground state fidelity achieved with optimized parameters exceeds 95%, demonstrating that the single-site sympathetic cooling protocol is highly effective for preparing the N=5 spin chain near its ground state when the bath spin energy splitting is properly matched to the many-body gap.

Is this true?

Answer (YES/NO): NO